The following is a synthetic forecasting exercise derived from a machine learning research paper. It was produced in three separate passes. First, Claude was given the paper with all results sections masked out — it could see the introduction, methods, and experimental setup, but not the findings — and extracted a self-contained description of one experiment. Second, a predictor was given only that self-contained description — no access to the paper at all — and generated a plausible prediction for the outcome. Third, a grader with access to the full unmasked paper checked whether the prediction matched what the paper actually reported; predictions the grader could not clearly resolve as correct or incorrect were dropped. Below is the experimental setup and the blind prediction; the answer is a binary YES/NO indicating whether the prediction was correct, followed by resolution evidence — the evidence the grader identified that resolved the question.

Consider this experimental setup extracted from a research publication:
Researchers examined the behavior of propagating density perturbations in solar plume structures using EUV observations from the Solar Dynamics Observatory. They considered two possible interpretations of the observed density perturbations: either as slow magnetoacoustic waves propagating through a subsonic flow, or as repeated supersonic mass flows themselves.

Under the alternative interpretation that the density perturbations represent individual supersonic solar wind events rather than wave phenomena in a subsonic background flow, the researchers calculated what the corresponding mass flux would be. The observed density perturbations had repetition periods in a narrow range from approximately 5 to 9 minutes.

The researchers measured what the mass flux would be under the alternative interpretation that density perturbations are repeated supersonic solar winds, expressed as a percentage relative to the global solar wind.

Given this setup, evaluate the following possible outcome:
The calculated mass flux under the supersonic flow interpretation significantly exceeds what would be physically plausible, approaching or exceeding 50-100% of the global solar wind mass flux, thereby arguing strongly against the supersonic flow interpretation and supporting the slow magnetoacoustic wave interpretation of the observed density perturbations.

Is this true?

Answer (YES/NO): YES